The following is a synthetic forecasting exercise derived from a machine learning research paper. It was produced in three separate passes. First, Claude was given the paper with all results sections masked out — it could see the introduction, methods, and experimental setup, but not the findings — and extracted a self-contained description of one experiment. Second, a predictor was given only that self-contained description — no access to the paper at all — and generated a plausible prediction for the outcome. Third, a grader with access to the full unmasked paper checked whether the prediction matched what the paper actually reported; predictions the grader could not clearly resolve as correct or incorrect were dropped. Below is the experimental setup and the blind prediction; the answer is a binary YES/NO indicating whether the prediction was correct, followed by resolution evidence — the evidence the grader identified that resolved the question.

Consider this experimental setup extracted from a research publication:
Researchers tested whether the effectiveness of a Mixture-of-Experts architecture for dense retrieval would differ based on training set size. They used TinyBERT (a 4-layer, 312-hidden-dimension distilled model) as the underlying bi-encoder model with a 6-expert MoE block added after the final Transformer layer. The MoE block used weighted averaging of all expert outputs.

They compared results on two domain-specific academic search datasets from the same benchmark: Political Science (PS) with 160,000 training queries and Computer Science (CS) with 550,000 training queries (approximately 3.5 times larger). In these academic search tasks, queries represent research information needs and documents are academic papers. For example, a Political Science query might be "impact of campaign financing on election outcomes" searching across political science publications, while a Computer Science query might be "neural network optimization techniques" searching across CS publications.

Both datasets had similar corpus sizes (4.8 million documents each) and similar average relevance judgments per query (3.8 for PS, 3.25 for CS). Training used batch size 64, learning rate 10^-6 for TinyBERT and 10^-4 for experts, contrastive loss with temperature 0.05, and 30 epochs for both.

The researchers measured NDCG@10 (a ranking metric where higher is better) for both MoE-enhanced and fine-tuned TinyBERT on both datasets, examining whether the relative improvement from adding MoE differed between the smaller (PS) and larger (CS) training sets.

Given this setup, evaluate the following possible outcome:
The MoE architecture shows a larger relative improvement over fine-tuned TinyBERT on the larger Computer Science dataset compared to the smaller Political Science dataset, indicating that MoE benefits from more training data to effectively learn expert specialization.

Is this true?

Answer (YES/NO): NO